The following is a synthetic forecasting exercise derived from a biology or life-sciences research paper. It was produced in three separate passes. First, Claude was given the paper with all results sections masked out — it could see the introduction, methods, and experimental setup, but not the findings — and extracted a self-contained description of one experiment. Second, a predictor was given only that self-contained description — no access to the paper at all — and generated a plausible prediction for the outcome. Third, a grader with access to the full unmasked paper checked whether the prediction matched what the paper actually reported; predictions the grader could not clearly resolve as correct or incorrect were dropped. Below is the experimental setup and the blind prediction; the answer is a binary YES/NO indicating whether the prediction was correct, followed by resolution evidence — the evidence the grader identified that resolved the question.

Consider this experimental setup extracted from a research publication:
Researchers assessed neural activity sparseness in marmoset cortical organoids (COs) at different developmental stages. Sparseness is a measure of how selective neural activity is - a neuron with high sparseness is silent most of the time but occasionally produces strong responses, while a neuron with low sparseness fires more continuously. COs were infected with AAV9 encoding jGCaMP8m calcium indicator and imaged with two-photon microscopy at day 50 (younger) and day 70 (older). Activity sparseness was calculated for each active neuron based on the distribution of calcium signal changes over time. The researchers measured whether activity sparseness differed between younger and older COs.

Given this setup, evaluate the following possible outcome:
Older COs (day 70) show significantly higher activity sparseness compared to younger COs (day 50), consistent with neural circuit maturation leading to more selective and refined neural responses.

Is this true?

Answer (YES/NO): NO